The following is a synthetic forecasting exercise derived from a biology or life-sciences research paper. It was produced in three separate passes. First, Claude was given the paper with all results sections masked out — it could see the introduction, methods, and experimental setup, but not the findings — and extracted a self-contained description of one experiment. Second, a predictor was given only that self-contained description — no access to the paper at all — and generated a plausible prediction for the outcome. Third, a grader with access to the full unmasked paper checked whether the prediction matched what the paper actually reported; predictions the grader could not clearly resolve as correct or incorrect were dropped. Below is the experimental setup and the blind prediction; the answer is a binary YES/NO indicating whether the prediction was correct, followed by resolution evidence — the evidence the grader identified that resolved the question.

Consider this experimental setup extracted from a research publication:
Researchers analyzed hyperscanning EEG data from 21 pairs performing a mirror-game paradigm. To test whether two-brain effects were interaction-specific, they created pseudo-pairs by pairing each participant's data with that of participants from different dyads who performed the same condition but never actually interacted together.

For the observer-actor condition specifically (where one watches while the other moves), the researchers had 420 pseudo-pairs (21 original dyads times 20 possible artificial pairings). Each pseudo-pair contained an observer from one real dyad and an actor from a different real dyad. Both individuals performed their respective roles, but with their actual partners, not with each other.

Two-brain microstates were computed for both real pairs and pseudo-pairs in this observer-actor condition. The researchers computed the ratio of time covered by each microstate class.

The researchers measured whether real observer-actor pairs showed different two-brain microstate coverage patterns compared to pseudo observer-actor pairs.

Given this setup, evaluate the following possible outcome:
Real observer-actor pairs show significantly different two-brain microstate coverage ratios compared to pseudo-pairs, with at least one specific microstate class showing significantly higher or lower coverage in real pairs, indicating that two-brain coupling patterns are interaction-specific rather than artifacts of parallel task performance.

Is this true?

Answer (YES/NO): NO